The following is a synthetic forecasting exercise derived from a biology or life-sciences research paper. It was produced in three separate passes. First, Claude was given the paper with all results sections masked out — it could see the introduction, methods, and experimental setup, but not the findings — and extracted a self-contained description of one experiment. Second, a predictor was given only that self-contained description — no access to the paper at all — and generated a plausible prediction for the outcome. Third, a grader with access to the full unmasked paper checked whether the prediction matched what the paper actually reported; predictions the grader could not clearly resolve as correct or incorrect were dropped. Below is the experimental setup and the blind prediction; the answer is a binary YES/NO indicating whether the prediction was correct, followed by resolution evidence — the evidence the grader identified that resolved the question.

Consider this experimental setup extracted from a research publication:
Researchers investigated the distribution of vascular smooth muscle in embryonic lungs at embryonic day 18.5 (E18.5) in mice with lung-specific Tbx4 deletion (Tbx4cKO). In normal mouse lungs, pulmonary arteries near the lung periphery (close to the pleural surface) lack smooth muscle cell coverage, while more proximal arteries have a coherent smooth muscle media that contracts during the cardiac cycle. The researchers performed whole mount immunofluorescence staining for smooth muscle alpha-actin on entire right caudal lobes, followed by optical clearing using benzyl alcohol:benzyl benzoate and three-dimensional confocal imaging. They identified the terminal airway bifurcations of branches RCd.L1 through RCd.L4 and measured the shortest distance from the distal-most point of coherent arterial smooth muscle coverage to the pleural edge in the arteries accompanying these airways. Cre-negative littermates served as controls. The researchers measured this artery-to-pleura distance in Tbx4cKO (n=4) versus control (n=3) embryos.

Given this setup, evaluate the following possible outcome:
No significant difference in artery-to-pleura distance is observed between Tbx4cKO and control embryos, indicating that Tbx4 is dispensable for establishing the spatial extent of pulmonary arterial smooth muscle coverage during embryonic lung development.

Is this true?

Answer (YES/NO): NO